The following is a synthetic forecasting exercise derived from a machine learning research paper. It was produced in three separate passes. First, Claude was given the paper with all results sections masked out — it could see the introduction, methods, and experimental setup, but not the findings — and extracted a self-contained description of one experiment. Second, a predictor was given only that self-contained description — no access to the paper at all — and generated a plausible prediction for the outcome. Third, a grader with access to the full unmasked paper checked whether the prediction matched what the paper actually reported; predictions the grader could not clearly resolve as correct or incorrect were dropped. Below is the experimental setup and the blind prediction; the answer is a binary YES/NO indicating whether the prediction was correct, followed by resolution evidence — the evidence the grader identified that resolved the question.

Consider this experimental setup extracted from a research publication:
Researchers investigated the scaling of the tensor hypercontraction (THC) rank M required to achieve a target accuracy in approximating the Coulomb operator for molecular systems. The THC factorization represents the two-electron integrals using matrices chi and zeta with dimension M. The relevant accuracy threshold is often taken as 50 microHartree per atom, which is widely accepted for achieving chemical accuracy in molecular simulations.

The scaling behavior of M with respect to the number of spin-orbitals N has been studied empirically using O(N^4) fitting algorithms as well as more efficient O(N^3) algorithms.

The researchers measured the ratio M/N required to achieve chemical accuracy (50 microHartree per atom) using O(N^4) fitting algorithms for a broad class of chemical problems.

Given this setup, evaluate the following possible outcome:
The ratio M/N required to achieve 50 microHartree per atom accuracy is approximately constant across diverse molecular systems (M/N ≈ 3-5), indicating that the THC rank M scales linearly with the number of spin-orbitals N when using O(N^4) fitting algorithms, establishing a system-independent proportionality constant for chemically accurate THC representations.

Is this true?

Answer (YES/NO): NO